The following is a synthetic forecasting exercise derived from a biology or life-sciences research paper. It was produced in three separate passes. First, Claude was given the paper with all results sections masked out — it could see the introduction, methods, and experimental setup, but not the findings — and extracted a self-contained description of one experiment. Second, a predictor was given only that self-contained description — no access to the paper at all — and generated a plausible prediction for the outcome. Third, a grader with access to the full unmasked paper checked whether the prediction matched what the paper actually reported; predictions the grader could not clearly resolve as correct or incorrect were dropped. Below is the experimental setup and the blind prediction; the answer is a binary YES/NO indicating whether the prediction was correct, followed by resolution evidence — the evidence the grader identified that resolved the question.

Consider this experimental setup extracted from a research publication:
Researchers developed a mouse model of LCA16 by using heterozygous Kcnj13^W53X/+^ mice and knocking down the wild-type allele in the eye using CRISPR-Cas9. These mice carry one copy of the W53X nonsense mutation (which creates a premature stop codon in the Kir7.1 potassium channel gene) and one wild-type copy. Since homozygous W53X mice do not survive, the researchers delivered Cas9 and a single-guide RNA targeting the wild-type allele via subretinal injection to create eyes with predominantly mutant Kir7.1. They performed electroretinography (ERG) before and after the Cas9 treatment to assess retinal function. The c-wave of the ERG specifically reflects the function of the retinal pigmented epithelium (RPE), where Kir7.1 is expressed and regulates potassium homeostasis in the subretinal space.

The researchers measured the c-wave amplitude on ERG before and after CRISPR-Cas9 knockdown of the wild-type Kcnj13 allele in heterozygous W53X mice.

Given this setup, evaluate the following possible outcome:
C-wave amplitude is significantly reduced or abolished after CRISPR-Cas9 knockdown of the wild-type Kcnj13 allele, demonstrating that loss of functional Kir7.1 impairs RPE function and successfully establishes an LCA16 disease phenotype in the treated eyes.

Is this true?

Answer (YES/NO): YES